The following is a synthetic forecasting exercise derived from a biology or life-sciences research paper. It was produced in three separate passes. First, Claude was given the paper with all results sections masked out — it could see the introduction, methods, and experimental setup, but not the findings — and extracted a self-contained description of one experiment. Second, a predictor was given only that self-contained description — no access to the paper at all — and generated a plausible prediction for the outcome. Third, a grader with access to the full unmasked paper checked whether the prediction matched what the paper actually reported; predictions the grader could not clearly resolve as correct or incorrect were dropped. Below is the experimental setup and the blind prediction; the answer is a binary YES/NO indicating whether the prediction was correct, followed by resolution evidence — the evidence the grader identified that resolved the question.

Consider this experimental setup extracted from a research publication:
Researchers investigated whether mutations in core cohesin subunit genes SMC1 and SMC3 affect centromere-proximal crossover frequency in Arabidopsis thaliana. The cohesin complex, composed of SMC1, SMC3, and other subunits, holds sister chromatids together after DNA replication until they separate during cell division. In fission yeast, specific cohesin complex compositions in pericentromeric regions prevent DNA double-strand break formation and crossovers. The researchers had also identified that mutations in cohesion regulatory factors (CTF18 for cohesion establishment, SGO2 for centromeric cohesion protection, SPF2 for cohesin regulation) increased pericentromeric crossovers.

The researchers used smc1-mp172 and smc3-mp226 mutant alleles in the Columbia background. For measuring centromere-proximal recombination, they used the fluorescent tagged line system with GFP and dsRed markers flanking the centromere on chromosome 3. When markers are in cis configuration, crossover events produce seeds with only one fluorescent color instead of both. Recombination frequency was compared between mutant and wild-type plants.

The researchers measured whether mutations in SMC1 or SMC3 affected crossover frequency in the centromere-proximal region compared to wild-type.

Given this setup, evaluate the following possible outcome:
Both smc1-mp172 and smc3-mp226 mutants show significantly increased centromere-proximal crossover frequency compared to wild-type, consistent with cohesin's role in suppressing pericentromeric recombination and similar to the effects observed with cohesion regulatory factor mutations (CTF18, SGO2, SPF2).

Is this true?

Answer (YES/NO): NO